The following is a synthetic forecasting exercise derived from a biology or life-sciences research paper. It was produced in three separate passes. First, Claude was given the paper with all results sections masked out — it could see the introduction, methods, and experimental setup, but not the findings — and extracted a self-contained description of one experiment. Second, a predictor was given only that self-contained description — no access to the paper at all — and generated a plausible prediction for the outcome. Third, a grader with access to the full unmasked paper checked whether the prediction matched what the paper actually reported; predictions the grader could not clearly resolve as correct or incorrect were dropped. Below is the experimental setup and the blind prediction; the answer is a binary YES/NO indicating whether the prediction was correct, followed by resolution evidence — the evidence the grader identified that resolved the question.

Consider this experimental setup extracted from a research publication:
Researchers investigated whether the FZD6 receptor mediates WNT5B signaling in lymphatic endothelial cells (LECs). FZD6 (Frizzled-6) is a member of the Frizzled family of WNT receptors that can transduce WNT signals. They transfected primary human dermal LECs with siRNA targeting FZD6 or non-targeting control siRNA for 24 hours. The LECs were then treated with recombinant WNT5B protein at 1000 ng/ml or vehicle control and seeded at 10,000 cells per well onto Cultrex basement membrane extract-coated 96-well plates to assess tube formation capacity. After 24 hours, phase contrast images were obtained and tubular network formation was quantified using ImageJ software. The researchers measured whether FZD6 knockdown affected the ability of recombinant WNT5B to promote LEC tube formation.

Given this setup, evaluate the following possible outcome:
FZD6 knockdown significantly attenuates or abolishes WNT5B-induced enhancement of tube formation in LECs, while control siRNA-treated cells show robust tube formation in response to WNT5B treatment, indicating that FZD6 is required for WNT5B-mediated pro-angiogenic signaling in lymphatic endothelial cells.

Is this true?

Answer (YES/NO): NO